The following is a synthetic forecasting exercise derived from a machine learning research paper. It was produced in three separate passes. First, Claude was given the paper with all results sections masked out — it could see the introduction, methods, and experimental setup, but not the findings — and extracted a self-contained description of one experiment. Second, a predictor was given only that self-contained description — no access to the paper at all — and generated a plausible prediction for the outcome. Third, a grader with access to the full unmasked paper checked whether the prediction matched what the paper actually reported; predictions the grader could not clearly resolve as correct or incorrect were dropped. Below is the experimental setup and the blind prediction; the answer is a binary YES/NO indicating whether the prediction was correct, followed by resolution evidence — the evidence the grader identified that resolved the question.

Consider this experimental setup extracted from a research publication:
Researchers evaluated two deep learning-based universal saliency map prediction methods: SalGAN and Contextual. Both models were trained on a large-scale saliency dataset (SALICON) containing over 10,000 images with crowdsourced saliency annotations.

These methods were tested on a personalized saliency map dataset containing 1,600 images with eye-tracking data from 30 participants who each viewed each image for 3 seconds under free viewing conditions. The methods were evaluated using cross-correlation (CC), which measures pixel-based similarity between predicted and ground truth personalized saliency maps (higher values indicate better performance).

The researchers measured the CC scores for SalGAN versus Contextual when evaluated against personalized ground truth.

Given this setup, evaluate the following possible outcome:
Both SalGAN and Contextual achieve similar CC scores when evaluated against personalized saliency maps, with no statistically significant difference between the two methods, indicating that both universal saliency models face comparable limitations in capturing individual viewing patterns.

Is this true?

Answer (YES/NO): NO